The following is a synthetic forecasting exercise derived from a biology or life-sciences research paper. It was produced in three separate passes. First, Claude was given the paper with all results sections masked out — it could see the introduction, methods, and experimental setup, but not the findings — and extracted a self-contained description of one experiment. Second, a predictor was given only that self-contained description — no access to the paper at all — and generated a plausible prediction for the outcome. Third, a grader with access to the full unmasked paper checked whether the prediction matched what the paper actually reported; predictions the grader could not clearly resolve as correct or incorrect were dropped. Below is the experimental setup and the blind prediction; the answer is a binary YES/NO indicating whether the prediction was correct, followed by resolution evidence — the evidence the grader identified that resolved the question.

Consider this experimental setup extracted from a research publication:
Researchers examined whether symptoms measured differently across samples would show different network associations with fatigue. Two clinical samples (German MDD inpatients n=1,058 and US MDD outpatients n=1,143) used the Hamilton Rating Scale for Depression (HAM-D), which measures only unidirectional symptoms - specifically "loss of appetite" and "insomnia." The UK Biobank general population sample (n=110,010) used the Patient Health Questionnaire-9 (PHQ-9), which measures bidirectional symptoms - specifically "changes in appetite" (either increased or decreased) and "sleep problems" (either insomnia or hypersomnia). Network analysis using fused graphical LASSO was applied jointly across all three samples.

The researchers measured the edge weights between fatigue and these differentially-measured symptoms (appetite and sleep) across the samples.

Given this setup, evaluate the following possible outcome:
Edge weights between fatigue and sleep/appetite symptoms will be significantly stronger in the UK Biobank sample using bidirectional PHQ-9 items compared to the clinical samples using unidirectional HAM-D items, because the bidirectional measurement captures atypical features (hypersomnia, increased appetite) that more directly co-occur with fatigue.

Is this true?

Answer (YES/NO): YES